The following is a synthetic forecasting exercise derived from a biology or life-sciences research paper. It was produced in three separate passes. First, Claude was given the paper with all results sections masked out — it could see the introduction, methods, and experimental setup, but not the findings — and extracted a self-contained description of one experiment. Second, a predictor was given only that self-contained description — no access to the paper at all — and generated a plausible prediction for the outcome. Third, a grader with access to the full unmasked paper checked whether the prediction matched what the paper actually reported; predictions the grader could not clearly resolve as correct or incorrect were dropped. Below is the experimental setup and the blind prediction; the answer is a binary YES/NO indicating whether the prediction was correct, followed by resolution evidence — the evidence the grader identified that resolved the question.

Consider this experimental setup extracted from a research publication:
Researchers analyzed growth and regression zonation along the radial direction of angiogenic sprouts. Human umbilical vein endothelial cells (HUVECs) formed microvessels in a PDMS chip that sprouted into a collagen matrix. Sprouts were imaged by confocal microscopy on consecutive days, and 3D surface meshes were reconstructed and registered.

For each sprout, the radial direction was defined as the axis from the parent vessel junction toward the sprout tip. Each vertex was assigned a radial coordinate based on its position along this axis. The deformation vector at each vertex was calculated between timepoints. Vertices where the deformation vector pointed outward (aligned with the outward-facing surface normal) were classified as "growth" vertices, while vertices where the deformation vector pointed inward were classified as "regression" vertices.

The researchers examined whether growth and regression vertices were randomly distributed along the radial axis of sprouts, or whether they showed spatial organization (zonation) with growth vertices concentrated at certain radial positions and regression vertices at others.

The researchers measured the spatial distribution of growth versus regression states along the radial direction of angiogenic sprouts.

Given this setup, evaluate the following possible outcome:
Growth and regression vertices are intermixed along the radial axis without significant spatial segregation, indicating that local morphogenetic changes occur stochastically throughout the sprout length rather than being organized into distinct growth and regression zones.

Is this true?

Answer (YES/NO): NO